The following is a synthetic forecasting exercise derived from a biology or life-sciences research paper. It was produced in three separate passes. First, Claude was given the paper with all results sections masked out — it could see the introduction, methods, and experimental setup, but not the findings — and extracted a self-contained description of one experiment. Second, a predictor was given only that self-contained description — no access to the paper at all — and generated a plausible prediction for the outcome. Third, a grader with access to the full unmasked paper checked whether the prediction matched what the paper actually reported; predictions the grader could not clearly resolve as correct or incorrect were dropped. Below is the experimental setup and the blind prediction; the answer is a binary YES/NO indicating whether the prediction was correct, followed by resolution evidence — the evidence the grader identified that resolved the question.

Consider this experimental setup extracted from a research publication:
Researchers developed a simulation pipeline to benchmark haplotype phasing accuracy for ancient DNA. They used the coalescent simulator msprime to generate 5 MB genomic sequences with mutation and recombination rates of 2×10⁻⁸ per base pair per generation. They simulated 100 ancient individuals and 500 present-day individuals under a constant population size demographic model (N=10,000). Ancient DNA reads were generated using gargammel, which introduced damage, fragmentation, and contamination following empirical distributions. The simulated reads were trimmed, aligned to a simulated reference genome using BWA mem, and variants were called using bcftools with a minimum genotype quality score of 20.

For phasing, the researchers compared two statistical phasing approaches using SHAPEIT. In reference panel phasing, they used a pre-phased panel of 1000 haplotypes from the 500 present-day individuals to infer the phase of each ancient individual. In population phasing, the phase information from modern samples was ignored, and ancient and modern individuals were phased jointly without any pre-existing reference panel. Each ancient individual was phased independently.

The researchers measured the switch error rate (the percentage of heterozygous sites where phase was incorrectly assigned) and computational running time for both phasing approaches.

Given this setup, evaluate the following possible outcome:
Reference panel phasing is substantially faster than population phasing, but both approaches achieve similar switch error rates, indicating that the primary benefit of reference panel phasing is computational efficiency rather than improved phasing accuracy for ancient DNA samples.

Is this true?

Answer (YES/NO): NO